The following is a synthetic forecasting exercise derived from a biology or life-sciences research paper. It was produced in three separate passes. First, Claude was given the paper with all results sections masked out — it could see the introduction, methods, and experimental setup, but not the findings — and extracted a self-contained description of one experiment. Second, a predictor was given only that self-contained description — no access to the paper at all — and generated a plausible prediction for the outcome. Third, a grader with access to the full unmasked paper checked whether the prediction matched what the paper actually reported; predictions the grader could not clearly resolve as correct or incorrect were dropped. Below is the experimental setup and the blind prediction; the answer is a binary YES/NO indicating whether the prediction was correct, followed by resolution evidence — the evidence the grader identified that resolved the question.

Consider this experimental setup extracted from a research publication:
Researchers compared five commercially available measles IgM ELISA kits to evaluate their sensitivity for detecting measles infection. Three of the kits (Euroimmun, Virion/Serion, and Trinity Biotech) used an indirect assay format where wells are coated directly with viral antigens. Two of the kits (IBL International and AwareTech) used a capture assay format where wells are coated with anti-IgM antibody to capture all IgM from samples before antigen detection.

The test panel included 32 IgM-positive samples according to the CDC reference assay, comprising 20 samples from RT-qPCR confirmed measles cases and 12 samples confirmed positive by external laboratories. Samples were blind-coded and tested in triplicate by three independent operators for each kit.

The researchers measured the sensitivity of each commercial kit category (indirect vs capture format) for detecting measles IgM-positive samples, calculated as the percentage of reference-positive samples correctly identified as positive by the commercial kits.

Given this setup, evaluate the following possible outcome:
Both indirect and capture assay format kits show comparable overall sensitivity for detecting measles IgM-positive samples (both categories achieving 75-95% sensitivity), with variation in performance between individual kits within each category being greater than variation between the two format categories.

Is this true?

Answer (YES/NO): NO